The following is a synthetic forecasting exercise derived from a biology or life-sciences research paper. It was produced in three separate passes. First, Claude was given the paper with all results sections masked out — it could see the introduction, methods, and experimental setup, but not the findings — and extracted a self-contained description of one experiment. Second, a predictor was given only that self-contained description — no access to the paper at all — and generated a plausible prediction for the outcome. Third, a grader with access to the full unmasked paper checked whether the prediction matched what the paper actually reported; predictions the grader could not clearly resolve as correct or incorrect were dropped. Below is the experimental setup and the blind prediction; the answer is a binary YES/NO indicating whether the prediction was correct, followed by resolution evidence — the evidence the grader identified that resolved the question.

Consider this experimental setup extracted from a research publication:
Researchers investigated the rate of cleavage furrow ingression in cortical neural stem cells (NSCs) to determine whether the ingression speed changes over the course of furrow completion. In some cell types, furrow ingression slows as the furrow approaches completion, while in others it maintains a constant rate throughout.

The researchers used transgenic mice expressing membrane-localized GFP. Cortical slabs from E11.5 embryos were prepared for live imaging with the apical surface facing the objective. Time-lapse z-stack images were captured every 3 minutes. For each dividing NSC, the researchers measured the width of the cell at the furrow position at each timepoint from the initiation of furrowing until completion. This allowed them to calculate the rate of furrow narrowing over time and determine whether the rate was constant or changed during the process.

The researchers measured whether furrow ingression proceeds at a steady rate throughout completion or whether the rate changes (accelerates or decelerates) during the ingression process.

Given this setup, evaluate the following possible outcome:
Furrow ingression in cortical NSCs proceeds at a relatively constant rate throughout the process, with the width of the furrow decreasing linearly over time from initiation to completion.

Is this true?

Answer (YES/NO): YES